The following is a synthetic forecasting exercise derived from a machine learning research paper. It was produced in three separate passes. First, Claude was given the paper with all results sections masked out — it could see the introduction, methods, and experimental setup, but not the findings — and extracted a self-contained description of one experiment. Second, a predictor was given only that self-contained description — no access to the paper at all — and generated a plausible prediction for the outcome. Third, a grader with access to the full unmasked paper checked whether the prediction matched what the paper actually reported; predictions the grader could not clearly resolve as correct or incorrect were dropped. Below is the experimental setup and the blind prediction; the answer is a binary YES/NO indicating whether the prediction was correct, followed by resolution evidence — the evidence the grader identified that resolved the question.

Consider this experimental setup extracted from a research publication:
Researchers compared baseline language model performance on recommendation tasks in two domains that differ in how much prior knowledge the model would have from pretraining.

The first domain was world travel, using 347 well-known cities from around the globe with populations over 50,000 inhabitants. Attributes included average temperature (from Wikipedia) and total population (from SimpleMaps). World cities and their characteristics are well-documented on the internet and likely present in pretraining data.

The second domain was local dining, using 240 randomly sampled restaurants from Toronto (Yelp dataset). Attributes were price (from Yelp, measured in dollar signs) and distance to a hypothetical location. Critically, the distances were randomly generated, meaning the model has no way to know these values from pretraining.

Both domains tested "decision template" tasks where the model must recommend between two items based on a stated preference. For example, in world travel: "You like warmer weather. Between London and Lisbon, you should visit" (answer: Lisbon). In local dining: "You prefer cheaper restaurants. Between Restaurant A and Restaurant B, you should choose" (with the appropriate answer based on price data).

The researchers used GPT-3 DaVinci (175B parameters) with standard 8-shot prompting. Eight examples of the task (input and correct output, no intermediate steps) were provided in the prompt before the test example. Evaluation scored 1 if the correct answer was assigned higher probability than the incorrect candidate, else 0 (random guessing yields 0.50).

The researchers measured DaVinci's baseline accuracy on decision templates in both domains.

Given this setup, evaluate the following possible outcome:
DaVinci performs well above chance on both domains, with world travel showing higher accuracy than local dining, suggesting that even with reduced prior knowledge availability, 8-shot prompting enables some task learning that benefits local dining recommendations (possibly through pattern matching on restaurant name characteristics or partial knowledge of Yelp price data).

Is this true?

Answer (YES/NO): NO